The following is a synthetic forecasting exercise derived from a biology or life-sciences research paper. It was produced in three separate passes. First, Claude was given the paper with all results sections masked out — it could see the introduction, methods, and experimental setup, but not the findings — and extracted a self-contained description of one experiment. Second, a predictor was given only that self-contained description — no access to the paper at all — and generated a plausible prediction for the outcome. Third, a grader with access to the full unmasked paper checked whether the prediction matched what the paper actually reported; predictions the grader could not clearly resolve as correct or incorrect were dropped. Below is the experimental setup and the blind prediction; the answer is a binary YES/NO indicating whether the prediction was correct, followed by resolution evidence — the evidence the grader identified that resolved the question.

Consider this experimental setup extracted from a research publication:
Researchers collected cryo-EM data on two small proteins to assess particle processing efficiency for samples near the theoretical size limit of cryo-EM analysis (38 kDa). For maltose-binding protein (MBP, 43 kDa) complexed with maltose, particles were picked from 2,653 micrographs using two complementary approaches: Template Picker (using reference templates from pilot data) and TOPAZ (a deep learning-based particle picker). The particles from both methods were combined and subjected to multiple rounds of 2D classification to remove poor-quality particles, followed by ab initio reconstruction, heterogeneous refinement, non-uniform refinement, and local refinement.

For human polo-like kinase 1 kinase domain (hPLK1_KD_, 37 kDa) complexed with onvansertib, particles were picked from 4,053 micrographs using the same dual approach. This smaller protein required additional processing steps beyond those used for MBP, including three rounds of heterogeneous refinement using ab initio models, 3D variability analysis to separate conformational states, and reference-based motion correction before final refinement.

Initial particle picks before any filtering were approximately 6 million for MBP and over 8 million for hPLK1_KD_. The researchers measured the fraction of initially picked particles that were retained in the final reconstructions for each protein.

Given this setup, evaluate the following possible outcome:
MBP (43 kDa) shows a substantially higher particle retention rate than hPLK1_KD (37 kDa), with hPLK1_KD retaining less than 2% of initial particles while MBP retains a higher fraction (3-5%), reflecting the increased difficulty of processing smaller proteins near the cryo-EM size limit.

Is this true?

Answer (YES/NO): NO